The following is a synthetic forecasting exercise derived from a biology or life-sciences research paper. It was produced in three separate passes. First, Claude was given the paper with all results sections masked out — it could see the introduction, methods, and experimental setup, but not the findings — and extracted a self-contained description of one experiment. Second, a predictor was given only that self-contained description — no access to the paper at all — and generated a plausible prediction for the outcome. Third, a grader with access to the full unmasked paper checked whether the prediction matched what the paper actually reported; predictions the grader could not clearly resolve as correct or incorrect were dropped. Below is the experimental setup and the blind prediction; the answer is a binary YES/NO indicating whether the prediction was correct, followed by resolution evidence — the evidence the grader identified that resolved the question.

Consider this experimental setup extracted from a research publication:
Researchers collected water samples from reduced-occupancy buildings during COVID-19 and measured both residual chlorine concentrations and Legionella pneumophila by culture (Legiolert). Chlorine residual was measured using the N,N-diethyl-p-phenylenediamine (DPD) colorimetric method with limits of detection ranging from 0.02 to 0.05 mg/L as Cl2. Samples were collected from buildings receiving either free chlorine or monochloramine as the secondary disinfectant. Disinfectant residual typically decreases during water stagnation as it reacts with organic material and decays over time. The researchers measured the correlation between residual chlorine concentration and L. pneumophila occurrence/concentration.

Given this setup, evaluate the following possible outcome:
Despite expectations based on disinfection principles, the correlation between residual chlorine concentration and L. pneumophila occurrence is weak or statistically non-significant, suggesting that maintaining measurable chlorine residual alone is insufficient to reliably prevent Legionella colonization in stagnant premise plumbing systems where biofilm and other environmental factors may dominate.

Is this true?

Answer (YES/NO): YES